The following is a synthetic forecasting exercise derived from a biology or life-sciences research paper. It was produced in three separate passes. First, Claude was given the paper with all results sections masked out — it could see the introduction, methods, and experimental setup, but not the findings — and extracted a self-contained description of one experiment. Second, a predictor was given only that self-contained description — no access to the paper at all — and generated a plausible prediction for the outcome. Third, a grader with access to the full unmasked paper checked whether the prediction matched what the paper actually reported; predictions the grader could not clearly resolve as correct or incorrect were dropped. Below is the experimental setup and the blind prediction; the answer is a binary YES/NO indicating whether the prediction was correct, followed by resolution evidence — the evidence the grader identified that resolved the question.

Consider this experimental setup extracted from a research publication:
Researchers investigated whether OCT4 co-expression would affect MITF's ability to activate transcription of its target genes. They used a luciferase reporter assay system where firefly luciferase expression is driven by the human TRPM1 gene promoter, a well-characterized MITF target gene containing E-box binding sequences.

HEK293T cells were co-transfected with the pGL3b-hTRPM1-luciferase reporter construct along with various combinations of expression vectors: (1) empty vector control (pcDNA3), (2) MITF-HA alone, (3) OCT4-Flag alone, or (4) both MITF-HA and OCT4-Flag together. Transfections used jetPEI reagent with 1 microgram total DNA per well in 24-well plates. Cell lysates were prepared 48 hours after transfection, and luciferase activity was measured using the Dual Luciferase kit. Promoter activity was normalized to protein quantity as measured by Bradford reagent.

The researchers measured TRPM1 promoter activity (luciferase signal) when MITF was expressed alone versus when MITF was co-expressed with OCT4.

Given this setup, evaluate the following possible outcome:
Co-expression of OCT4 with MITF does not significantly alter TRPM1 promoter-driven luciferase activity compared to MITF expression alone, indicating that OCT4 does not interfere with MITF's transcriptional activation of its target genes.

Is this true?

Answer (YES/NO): NO